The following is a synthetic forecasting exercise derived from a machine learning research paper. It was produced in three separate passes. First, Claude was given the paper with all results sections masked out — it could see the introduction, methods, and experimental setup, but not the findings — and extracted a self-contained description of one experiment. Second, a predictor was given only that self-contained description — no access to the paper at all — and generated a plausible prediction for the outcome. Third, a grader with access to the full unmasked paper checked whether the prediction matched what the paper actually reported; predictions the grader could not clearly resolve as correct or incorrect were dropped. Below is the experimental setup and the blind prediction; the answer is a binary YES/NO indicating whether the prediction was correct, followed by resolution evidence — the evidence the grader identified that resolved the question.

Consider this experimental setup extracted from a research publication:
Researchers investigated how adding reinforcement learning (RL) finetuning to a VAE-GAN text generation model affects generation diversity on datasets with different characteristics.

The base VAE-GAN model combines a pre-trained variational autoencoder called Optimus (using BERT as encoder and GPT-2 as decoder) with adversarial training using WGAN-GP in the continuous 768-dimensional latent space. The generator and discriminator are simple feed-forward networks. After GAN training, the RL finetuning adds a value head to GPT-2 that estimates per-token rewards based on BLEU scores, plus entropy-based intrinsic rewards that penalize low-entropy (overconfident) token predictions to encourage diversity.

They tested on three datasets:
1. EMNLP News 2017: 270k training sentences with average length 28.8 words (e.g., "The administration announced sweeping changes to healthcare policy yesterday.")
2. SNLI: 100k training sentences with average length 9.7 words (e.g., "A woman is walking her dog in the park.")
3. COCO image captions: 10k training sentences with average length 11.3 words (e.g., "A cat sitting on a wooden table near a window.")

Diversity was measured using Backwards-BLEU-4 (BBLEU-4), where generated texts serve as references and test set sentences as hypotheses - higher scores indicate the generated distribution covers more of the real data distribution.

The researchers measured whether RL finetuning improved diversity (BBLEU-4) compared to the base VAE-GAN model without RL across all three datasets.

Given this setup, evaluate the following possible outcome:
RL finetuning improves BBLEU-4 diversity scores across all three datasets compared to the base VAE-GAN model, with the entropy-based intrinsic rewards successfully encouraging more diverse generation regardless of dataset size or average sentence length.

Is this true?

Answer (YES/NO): NO